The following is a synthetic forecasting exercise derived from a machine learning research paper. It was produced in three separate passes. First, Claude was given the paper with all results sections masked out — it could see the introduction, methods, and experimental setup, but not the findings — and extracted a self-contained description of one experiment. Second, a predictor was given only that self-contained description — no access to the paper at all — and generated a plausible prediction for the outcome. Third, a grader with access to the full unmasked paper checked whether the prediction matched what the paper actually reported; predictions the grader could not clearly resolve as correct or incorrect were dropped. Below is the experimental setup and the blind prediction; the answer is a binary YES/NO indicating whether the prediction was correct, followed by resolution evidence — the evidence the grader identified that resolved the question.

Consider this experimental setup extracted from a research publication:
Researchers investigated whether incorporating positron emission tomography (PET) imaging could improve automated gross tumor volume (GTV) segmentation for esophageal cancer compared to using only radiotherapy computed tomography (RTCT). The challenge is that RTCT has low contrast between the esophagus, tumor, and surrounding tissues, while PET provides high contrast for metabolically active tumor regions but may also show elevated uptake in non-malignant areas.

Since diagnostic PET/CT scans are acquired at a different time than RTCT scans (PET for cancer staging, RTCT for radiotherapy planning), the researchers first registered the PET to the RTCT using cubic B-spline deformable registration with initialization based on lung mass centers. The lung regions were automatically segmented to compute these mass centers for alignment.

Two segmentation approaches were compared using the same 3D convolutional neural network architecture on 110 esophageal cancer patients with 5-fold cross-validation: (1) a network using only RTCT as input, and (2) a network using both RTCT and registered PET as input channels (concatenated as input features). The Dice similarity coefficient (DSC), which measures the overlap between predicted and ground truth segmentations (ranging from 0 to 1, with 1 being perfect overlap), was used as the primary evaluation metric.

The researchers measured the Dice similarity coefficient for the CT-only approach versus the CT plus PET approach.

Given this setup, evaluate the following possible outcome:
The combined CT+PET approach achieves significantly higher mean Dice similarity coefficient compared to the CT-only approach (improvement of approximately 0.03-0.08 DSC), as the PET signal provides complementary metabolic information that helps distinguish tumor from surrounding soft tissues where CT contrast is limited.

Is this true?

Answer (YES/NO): NO